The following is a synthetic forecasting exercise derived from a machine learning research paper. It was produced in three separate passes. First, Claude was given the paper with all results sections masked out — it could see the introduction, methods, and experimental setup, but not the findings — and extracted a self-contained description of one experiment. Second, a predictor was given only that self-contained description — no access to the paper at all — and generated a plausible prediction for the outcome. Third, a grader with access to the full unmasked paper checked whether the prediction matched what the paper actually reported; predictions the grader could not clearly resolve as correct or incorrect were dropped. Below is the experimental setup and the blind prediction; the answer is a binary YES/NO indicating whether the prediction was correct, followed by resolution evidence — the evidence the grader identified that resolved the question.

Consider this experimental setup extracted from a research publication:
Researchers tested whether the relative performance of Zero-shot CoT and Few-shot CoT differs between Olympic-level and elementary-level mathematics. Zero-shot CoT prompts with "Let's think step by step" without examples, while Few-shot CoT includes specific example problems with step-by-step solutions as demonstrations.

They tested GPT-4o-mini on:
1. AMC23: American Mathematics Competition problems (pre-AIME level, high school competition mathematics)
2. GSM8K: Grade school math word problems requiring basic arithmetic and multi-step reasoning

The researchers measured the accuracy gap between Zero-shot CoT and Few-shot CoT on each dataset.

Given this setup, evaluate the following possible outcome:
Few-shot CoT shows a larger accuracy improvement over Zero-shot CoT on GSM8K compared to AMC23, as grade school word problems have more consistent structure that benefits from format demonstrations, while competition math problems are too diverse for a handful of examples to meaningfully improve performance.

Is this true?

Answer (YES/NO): NO